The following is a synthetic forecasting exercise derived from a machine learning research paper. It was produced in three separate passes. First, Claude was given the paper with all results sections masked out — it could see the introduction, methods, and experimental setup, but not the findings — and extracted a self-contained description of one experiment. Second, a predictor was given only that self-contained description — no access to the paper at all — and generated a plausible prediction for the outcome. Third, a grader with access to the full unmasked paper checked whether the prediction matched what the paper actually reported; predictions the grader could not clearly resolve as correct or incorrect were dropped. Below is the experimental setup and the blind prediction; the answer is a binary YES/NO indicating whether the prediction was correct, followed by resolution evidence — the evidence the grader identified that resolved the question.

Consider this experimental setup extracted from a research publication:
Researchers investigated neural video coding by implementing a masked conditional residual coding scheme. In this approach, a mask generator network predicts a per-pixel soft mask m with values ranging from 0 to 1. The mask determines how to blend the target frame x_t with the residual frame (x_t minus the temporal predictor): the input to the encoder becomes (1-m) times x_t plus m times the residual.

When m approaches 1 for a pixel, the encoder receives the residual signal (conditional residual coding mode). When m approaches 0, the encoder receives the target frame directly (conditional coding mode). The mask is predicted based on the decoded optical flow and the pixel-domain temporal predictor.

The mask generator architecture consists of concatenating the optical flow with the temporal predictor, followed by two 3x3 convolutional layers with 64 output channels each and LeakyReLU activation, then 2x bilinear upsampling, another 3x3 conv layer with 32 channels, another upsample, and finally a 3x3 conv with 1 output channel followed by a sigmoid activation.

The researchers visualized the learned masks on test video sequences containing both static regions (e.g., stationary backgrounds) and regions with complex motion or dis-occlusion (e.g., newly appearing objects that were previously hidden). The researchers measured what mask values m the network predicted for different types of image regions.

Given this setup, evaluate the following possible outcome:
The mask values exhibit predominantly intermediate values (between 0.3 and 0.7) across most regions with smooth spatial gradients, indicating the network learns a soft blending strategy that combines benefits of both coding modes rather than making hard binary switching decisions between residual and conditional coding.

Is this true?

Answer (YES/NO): NO